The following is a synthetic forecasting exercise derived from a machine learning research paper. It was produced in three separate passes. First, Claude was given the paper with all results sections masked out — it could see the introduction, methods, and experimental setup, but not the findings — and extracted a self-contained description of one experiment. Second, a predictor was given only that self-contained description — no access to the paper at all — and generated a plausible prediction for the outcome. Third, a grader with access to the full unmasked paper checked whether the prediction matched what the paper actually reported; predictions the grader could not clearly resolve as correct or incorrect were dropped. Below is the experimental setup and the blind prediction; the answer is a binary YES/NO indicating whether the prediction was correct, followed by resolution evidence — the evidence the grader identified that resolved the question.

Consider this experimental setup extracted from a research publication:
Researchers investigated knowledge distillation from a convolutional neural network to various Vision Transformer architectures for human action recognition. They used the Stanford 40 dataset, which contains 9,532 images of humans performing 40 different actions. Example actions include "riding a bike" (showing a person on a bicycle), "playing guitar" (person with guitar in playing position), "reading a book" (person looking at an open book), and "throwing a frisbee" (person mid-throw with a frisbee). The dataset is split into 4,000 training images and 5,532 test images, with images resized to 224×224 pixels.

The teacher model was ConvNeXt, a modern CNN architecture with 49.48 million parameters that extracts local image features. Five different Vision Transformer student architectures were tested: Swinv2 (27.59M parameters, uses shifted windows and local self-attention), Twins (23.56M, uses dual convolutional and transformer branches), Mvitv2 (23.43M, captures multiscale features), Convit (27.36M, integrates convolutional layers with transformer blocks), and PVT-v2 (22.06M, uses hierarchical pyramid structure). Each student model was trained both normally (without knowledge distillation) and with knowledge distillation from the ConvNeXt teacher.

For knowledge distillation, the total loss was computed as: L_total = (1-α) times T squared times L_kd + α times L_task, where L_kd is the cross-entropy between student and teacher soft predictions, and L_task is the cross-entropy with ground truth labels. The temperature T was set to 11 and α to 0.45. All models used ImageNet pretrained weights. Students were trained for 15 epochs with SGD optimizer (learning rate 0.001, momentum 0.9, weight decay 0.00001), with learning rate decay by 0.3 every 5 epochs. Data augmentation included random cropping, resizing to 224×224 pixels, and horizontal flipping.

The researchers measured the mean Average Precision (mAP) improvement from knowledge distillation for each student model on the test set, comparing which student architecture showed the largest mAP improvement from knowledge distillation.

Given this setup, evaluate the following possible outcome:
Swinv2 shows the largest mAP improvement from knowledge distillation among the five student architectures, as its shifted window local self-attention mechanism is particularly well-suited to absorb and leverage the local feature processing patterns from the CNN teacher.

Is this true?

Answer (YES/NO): NO